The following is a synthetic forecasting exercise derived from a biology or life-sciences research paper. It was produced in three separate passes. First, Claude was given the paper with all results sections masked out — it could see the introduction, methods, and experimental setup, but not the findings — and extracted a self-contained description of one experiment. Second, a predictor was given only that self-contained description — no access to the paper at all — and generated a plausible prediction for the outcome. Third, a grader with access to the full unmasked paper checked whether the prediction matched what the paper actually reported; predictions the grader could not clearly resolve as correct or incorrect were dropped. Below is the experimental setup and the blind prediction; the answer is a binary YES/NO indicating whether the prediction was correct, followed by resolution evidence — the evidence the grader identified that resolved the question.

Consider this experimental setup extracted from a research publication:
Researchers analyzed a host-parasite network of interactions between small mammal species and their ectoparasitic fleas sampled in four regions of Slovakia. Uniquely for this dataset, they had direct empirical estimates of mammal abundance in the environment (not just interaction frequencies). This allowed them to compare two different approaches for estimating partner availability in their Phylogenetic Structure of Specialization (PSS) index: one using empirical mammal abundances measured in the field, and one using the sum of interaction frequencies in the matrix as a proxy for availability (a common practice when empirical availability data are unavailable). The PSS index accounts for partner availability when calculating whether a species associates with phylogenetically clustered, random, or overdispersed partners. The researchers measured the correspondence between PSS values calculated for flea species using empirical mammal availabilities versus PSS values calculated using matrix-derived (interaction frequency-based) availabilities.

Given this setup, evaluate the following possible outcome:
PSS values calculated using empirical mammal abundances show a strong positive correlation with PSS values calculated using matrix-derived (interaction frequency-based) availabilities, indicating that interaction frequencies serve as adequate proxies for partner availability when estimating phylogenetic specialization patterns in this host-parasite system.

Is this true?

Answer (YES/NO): YES